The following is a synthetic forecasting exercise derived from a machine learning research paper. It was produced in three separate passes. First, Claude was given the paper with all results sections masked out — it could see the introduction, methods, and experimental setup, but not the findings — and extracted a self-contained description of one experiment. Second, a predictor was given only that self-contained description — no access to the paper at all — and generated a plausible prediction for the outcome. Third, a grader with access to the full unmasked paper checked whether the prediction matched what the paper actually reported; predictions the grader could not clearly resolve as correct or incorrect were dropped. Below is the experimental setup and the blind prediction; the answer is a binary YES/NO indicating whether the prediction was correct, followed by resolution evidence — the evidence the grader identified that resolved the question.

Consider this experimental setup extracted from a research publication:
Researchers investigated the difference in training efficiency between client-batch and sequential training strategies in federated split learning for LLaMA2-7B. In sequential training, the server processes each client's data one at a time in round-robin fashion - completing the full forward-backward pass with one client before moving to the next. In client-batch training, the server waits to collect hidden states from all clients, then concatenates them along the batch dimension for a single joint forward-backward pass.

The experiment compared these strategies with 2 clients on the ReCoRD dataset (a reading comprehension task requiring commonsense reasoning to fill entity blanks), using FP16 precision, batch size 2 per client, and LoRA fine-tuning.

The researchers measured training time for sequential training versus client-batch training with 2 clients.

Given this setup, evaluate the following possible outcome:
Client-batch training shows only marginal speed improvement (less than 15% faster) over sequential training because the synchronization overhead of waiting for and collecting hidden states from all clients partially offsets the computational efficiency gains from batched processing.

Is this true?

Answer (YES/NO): YES